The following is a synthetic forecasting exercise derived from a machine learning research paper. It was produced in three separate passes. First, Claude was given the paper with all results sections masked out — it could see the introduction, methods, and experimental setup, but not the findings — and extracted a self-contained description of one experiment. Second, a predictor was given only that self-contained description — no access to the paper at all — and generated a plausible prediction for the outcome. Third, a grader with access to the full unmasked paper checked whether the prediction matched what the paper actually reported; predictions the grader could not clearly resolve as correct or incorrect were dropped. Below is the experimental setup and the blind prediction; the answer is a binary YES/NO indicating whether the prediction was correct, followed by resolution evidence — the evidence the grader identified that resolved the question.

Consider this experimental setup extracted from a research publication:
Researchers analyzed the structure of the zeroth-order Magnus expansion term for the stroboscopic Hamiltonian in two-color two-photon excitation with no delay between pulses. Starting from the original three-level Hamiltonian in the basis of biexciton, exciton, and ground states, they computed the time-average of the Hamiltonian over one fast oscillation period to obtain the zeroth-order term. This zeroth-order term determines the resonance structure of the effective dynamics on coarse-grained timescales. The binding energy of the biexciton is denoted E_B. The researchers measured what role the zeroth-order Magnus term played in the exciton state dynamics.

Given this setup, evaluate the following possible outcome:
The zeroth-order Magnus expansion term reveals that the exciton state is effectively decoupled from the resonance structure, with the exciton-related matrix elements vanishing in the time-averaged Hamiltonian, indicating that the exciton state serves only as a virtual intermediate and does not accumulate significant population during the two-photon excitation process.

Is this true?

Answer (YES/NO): YES